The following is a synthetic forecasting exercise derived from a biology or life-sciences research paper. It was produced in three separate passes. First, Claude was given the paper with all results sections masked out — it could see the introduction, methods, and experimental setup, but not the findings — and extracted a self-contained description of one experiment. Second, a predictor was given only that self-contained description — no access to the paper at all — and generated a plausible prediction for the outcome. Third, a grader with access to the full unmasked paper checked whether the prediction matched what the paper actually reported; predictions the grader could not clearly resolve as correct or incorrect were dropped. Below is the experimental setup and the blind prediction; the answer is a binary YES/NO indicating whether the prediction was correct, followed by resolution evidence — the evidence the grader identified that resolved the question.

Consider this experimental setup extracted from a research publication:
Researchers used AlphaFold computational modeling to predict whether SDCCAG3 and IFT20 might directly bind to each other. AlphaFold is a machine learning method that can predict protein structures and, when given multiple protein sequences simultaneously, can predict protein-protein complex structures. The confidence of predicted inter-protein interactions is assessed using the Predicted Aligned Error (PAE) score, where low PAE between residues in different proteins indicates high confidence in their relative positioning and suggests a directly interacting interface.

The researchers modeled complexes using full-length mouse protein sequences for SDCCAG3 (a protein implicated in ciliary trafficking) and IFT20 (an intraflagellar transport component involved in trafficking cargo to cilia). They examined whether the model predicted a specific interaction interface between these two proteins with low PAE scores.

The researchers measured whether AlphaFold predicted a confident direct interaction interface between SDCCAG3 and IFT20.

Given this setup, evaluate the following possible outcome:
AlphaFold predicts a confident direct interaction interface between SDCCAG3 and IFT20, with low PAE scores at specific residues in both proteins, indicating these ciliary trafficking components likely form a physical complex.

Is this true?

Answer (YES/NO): YES